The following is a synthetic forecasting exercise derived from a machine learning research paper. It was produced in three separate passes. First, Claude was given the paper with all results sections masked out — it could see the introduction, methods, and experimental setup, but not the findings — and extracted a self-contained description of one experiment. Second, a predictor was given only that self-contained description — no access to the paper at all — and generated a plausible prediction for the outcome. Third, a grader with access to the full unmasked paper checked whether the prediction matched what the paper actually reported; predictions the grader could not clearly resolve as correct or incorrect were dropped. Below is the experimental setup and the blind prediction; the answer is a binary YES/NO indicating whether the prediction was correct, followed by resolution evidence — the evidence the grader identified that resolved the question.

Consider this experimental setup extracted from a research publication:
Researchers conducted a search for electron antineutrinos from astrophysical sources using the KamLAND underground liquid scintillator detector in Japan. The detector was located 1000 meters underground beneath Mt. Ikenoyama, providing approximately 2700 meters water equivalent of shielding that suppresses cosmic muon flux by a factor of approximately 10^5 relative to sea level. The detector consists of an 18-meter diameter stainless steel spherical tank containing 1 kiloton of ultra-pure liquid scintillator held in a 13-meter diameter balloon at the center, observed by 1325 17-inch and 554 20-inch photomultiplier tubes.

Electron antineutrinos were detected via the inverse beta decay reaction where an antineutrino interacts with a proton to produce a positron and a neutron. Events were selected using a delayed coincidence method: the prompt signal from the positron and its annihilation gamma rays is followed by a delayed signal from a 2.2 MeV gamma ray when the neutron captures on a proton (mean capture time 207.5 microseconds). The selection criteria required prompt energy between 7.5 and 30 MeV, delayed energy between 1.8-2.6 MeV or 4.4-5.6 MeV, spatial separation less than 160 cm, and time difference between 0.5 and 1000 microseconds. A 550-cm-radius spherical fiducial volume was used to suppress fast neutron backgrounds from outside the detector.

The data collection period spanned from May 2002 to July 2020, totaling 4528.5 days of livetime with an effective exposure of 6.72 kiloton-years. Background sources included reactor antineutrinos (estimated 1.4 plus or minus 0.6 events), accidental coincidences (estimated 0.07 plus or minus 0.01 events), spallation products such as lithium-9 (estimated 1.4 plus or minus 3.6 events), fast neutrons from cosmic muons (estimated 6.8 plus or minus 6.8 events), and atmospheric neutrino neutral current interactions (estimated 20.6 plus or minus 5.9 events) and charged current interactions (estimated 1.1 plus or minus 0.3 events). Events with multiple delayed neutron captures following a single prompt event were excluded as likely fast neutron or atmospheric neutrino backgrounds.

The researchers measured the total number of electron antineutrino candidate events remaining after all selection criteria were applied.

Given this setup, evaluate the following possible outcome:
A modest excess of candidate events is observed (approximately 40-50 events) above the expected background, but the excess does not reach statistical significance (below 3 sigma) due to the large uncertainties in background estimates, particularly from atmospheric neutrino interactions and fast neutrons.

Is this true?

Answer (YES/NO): NO